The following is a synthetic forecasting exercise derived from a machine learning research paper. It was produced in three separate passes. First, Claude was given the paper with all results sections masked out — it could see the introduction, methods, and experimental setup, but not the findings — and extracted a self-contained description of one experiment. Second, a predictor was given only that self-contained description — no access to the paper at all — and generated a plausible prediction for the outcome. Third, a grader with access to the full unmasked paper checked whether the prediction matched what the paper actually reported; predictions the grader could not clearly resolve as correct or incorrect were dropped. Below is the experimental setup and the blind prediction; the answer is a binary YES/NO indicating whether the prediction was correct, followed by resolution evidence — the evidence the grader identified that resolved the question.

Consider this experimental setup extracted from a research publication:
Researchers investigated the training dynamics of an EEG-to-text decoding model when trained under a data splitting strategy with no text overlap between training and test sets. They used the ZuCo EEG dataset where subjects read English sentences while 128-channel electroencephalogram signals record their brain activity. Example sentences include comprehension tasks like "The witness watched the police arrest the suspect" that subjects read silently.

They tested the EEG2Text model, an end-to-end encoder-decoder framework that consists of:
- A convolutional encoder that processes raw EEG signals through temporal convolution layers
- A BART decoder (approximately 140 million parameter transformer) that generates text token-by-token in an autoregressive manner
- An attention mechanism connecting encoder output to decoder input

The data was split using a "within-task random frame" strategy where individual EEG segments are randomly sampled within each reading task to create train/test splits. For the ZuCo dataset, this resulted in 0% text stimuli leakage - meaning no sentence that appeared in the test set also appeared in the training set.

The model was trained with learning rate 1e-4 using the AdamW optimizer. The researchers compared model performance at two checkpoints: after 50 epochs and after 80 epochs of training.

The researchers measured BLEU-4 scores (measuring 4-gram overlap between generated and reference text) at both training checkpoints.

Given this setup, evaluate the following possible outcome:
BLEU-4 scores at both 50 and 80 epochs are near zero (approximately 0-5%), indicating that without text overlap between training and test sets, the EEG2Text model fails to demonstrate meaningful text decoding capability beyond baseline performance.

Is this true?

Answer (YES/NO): YES